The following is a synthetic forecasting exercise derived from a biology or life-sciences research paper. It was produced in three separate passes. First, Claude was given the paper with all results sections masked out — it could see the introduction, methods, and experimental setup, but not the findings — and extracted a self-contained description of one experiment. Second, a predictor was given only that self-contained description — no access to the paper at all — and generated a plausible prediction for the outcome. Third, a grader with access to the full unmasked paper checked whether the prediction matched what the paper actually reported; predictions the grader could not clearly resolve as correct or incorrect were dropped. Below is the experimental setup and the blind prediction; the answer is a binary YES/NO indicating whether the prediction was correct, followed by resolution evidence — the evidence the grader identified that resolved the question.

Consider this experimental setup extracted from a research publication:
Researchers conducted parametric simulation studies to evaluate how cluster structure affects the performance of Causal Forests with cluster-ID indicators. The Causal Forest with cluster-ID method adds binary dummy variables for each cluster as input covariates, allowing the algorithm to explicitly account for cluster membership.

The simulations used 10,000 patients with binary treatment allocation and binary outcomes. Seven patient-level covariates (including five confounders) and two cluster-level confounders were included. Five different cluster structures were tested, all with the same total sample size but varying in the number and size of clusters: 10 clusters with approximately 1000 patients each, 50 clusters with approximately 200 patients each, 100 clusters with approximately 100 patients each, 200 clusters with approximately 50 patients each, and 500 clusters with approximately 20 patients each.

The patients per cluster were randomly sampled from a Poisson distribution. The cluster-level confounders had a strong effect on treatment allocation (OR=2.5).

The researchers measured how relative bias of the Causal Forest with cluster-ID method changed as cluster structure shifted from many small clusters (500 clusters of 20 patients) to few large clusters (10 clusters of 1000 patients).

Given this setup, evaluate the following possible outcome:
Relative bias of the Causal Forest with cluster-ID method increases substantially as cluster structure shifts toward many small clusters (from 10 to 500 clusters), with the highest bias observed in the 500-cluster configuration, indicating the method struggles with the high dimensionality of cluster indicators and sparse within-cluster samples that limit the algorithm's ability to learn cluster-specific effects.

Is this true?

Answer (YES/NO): NO